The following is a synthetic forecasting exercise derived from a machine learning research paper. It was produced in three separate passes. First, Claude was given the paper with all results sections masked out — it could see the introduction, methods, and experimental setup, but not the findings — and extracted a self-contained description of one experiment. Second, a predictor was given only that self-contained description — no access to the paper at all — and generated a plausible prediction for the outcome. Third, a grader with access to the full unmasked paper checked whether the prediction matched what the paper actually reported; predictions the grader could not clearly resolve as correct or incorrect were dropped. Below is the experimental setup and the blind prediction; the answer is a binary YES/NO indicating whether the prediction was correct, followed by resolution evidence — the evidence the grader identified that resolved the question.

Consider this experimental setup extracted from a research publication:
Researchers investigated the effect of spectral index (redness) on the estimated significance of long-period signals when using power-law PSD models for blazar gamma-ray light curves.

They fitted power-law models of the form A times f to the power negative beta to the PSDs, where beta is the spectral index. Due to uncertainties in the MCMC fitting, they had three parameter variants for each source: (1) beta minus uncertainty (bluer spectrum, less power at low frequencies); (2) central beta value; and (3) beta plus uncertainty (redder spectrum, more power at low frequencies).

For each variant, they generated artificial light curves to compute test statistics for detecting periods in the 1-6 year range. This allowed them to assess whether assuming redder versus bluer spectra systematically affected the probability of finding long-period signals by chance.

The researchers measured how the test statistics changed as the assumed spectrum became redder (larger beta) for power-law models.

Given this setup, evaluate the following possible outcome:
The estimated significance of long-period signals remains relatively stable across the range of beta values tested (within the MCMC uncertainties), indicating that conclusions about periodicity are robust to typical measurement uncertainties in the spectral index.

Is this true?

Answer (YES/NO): NO